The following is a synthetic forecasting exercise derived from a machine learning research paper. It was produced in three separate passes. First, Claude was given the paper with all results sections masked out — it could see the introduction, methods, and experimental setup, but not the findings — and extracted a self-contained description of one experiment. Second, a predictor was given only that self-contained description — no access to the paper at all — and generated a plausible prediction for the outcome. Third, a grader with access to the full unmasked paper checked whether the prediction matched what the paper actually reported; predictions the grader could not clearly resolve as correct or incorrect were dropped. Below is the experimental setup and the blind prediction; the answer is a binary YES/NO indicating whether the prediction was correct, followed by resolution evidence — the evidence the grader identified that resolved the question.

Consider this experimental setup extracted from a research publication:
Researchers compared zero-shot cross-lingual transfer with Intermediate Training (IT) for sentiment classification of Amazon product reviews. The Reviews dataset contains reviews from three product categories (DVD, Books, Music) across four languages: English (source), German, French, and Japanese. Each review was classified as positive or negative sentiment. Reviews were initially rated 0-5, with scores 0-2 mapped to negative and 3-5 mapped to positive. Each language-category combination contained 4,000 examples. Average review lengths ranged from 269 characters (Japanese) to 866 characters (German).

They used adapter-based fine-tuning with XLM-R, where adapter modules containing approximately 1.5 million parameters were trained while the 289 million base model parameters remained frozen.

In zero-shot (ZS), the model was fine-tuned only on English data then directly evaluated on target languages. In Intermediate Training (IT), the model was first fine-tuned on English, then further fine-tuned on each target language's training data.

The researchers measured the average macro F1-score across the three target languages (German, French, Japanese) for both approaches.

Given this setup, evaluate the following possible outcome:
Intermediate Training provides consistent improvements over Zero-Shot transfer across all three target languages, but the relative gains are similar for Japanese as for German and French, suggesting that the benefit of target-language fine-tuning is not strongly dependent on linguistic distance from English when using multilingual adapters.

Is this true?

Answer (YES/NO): NO